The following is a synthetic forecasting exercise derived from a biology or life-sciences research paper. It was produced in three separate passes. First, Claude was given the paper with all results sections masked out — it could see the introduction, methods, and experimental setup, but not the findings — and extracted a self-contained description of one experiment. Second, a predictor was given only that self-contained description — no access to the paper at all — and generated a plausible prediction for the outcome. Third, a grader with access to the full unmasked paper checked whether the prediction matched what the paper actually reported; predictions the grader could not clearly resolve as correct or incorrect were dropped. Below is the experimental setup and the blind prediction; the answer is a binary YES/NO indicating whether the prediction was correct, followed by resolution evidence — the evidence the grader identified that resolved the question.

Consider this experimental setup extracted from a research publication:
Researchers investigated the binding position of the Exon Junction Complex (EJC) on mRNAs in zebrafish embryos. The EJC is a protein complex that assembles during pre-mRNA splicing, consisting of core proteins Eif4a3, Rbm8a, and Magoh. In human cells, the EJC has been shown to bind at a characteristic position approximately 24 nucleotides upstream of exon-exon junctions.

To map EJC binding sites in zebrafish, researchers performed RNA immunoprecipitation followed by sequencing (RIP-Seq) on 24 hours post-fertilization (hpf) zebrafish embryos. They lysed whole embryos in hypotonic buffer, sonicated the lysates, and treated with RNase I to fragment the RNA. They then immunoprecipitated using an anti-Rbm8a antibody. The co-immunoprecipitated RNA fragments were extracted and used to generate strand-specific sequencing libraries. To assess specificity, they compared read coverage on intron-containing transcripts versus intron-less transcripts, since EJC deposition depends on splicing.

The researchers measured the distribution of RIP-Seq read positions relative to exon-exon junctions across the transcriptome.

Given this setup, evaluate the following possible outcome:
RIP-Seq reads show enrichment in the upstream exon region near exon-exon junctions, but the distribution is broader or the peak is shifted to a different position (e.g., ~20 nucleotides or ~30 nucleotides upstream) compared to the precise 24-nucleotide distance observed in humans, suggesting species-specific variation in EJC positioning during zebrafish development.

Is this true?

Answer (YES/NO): NO